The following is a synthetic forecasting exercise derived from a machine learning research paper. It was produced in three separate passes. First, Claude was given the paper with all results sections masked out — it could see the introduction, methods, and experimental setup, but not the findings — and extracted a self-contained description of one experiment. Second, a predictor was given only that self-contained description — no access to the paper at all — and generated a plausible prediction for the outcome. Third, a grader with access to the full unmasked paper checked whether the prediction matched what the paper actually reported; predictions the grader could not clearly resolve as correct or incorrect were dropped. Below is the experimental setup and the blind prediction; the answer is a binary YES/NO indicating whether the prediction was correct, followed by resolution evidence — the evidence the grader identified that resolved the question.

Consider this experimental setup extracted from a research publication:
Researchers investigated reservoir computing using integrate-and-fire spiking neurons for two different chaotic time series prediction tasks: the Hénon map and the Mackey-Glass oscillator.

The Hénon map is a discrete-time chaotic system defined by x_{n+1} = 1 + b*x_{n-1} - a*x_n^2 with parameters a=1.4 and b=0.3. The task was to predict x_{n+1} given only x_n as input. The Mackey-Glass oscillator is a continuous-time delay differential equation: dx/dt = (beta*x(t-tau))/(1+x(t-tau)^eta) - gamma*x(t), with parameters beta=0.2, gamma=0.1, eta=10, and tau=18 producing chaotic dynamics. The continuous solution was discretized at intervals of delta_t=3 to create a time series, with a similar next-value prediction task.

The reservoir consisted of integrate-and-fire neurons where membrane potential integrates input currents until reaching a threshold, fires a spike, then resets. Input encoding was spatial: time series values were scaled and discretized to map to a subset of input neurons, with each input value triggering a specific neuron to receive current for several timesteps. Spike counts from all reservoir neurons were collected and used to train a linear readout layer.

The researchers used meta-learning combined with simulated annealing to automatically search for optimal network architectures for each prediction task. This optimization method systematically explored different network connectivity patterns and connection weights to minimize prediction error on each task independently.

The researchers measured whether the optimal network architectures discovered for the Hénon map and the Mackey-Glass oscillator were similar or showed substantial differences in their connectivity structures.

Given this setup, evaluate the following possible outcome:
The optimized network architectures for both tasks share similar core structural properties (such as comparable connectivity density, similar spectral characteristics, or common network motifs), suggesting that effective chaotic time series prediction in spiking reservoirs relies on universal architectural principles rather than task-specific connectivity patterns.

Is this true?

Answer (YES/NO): NO